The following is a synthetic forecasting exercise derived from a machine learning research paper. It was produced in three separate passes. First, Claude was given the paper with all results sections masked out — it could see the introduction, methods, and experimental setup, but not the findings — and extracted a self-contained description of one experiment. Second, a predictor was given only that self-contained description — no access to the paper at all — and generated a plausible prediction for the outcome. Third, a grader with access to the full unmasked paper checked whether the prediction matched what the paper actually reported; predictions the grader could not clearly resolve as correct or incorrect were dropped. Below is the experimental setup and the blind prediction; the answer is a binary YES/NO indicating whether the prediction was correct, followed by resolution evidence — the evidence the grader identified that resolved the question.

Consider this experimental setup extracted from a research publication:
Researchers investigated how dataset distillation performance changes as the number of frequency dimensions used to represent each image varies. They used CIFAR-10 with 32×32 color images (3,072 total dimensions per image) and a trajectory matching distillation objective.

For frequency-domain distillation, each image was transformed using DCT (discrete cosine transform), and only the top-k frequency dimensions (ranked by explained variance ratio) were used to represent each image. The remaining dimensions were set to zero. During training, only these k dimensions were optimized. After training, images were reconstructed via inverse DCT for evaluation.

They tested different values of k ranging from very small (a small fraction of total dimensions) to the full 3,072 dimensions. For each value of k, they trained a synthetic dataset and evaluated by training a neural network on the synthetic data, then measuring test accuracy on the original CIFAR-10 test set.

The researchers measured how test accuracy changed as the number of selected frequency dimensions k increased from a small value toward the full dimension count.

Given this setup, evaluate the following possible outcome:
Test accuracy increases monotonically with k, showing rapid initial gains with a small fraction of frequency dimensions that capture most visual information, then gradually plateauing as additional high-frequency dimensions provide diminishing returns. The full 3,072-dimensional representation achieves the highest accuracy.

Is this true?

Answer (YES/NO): YES